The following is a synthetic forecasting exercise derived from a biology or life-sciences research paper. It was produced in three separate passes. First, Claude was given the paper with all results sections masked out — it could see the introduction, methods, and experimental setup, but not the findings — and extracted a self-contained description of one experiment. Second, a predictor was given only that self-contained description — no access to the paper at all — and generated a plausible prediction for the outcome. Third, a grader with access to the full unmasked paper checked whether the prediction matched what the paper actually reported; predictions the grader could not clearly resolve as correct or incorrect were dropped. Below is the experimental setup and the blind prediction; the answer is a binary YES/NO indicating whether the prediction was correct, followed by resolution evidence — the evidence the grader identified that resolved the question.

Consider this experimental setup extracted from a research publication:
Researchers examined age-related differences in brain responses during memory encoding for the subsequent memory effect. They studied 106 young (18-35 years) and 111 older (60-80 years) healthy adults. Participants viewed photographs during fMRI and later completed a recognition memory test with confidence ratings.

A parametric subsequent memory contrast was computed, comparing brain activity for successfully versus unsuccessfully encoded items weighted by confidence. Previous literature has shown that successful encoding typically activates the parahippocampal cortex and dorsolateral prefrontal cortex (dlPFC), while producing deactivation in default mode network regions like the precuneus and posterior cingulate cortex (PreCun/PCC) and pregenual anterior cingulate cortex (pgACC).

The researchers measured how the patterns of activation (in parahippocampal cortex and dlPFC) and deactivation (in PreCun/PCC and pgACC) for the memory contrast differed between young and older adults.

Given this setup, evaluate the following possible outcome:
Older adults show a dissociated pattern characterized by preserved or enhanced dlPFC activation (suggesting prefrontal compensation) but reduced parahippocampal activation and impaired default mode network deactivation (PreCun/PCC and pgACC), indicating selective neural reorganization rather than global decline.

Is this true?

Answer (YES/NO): NO